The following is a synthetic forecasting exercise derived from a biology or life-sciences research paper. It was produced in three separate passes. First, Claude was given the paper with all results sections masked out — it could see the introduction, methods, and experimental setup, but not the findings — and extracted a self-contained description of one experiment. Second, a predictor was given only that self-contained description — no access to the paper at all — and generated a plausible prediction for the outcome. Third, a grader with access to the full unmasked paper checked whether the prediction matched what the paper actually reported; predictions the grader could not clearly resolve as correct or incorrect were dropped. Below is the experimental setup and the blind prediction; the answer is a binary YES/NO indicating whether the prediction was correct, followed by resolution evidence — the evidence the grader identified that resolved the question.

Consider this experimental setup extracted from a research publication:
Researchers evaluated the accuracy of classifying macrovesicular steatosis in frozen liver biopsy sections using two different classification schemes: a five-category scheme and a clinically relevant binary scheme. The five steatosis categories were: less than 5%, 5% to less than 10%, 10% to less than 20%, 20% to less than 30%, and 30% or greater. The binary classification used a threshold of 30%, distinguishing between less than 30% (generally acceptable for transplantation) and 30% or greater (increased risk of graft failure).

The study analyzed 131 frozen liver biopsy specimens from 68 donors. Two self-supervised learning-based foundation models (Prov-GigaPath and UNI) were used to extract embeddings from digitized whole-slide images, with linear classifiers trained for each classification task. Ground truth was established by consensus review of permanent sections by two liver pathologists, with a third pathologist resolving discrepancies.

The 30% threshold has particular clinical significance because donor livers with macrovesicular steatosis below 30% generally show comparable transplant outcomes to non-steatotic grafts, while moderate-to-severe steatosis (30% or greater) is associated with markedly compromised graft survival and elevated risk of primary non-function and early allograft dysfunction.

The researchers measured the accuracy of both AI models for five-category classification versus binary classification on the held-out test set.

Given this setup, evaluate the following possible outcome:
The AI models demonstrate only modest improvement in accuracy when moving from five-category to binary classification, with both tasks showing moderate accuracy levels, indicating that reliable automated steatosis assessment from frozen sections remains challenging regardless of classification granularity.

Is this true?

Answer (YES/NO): NO